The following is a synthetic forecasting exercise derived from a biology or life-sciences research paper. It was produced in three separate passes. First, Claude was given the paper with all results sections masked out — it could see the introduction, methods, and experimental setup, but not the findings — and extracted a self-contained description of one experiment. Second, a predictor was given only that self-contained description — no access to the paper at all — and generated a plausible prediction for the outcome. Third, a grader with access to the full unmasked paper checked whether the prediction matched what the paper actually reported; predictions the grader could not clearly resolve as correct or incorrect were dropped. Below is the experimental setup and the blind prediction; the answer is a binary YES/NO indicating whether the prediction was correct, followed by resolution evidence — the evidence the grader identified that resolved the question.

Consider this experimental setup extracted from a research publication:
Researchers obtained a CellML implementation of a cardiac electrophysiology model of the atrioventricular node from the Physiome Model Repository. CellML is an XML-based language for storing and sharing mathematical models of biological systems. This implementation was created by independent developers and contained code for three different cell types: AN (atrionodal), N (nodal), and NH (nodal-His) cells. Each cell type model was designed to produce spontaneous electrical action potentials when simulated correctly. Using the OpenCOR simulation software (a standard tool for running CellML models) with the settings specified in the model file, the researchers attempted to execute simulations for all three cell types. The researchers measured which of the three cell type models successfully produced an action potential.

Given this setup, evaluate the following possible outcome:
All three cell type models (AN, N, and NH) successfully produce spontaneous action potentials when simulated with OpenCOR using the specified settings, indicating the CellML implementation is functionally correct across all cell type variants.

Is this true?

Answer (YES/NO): NO